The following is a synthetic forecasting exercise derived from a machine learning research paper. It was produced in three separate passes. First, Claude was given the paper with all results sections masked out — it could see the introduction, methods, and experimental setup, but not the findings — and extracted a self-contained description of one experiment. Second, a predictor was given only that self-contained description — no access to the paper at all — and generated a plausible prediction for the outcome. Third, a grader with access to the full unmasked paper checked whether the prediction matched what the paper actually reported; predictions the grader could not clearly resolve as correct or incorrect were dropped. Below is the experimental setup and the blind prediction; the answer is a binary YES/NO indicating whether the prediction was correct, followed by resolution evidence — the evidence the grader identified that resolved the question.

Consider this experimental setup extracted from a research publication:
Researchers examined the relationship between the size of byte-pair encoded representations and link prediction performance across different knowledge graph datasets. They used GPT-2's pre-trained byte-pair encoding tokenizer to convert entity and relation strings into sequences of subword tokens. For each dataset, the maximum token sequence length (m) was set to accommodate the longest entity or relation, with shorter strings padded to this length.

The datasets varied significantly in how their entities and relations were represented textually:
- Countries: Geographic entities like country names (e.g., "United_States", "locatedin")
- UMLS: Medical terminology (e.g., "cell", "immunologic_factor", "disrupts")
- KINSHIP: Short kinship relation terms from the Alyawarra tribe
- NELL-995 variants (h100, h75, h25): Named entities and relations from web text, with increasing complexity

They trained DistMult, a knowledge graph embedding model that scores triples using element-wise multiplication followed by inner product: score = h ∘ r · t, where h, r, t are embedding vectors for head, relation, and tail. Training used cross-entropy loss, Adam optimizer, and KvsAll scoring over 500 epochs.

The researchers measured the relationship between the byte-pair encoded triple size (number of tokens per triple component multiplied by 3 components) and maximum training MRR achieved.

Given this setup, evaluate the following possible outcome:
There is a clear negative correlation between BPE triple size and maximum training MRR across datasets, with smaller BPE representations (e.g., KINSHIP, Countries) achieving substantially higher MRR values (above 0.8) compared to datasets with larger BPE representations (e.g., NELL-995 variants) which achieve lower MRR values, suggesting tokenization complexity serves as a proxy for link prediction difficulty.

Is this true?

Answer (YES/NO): NO